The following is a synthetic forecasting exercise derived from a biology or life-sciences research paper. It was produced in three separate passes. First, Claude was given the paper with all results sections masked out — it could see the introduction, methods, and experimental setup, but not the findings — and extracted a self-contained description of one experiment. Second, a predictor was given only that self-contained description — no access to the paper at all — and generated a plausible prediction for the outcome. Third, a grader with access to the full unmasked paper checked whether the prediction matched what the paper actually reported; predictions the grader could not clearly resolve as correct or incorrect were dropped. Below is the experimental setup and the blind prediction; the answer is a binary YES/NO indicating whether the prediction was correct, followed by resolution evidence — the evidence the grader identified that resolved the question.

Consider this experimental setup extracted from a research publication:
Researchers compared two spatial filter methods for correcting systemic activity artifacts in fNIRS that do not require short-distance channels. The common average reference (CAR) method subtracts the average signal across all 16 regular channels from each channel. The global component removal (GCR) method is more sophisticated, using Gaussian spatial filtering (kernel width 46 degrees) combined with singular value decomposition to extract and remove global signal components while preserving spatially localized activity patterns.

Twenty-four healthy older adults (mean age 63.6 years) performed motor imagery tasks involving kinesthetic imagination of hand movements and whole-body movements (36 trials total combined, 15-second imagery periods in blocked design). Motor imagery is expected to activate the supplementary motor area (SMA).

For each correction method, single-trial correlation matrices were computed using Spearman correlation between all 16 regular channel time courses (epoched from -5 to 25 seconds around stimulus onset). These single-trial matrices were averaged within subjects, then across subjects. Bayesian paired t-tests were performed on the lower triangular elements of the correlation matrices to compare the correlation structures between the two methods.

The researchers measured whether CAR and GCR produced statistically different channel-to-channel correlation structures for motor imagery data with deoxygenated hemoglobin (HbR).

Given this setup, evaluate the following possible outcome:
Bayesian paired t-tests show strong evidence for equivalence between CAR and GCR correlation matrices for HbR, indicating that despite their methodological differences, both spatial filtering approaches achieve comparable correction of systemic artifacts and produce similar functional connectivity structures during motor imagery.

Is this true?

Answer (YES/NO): NO